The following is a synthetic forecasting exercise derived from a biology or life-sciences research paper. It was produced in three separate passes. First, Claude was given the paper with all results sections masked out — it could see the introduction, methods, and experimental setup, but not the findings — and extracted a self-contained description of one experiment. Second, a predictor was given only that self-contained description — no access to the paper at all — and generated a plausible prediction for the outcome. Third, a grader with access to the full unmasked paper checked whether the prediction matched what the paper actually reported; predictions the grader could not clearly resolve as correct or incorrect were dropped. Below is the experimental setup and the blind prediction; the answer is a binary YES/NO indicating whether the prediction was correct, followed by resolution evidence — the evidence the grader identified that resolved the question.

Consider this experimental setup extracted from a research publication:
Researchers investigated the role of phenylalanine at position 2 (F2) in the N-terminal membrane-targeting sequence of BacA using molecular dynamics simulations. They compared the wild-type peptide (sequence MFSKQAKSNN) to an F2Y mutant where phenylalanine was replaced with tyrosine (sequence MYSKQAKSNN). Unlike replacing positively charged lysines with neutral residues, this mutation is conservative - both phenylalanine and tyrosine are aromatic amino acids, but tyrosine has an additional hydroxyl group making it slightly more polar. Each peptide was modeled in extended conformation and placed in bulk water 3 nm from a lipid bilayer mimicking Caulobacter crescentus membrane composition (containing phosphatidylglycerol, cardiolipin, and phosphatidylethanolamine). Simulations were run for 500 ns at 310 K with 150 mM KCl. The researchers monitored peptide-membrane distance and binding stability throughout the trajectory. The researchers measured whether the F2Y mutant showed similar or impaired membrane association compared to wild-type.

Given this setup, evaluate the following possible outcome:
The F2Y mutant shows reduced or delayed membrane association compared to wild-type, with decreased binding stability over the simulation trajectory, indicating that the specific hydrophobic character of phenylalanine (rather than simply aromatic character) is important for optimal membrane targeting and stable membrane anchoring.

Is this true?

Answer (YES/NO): YES